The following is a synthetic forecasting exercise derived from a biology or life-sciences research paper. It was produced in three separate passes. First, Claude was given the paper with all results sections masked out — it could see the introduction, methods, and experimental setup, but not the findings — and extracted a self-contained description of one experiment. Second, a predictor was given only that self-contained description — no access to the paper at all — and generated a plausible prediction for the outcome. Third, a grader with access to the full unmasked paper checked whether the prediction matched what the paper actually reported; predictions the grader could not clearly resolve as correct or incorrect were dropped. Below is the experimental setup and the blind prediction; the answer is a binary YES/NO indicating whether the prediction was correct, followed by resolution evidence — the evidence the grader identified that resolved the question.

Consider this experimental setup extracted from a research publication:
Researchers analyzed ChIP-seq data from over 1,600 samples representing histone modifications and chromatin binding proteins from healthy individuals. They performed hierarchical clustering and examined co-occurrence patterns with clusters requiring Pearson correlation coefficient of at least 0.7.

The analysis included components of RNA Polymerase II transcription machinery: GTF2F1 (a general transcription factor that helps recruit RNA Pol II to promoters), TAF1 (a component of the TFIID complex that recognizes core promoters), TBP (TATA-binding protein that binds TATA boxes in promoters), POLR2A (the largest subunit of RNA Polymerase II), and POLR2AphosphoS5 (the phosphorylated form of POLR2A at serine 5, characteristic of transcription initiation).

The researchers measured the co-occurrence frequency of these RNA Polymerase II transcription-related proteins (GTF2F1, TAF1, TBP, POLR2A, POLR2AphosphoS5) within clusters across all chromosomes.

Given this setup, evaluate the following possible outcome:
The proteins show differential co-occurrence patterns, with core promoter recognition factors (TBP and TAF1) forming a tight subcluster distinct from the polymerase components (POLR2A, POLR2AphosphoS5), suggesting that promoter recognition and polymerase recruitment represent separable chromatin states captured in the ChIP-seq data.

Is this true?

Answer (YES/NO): NO